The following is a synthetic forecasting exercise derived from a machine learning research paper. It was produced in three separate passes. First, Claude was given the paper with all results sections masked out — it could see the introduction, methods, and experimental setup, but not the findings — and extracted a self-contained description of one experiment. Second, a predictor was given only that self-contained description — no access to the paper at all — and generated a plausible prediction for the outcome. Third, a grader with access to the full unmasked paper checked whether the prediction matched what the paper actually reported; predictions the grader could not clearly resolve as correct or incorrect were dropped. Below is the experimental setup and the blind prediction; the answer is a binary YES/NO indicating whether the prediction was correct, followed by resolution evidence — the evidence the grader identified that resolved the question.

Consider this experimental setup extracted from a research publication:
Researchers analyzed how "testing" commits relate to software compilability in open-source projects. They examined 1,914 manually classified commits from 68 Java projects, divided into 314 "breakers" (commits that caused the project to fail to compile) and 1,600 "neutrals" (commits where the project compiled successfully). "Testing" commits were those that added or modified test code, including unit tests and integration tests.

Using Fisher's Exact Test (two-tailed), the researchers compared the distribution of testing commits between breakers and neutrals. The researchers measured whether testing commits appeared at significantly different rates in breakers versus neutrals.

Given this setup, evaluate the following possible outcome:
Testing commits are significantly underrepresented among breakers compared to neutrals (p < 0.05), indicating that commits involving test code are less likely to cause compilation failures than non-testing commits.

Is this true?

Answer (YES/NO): NO